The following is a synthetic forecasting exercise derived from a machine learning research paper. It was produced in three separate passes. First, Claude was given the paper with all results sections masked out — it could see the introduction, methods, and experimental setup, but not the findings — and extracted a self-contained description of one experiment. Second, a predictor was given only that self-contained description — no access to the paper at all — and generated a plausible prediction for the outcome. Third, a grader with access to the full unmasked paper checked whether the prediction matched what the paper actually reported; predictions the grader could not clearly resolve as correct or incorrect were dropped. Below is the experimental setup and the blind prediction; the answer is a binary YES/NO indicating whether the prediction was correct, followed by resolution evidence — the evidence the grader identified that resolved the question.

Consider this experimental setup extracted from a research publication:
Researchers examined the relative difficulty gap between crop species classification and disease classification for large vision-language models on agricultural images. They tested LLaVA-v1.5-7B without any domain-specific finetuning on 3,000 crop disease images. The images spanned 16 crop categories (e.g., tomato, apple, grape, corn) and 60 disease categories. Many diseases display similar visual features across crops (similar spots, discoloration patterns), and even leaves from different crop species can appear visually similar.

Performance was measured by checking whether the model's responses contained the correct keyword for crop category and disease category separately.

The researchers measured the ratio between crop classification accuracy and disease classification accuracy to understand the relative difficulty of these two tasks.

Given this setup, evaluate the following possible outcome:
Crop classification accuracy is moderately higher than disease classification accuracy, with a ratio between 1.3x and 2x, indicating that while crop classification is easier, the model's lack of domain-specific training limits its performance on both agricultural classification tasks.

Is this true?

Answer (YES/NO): NO